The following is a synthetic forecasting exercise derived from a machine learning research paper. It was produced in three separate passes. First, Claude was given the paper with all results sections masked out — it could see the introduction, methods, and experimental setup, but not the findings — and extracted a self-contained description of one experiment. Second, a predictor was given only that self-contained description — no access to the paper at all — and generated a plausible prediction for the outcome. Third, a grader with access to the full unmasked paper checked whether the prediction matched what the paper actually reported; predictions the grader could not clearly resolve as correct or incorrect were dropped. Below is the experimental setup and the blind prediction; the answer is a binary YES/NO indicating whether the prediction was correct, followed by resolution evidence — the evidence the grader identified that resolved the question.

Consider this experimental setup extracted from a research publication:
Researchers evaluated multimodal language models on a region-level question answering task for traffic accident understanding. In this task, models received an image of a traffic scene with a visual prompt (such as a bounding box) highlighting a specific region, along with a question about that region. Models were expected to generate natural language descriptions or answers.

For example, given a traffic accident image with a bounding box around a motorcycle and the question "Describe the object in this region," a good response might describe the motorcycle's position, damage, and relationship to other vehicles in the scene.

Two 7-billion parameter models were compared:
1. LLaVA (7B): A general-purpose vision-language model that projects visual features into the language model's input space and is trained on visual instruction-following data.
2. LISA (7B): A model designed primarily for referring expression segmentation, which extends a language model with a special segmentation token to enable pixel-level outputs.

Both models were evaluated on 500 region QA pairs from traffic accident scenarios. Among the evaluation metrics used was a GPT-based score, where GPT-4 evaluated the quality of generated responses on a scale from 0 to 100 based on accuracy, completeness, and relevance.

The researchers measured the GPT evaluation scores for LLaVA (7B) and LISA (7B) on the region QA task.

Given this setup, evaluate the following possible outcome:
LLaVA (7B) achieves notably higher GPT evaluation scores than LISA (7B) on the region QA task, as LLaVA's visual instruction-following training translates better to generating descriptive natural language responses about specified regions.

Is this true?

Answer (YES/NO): YES